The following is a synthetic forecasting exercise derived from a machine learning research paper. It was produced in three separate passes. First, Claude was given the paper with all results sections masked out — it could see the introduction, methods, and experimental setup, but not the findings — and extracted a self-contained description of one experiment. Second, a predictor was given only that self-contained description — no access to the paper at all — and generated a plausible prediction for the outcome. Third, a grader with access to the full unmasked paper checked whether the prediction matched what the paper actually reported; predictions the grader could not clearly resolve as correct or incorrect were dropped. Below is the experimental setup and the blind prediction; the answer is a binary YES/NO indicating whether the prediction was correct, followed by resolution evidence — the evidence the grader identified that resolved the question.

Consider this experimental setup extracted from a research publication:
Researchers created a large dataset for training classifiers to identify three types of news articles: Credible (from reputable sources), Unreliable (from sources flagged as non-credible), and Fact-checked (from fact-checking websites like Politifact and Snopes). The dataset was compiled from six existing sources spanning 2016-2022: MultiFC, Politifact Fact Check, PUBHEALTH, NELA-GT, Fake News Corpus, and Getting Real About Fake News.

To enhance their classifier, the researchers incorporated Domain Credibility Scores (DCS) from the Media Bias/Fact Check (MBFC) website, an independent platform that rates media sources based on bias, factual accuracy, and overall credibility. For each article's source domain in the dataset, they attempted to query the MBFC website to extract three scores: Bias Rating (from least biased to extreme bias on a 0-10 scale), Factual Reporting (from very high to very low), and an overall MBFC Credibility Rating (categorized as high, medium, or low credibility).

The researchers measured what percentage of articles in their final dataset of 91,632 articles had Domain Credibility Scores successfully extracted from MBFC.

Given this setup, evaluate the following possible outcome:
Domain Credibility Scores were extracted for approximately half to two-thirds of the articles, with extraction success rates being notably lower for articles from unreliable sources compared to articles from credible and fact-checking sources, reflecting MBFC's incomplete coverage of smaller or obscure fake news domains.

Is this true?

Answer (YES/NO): NO